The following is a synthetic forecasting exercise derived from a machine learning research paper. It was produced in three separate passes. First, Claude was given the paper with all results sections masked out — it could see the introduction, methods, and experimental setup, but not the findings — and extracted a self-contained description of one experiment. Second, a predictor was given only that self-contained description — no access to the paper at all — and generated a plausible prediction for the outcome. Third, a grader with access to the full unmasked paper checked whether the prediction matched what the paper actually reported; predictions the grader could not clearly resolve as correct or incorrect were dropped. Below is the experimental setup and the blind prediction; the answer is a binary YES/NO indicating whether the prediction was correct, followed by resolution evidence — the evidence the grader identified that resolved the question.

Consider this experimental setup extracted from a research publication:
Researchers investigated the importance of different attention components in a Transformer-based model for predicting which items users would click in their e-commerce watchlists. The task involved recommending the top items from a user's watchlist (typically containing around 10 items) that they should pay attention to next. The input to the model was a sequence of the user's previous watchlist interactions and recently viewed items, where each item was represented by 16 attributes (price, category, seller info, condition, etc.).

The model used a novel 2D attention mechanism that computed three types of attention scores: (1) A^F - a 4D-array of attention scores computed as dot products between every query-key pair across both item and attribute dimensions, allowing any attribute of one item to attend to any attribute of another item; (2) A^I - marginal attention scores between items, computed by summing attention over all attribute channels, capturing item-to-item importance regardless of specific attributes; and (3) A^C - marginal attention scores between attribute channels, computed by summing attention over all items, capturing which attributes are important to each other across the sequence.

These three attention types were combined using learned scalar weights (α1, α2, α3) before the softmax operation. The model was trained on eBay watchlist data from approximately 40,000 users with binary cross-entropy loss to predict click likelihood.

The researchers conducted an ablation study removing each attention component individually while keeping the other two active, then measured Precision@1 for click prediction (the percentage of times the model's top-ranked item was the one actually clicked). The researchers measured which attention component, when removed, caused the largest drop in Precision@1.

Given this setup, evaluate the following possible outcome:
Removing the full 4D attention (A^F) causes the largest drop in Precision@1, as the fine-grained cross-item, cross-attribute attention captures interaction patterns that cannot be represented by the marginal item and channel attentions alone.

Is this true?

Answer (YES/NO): NO